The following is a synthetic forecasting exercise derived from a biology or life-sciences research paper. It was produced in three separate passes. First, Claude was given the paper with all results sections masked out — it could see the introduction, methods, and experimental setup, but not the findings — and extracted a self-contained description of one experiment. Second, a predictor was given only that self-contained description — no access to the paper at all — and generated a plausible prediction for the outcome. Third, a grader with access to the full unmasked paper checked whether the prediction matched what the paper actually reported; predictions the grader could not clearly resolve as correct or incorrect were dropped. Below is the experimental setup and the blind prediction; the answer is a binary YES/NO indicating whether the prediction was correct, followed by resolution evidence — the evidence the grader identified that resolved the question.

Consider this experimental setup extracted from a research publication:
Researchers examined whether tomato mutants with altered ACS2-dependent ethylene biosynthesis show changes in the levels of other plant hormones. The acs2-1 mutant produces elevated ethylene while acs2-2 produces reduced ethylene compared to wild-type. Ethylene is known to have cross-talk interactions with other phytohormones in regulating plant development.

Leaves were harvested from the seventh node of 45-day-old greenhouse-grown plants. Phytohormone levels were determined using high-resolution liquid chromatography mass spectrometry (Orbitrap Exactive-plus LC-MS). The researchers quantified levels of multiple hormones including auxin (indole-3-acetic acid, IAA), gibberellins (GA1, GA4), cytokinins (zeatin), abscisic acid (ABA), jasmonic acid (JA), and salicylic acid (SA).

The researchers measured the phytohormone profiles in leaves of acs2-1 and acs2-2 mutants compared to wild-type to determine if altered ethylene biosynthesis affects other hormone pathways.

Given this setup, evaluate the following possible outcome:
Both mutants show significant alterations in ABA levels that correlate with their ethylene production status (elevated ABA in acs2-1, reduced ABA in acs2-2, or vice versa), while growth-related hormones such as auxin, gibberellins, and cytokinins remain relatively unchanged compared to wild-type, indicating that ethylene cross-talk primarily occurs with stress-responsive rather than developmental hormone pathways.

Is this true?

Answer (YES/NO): NO